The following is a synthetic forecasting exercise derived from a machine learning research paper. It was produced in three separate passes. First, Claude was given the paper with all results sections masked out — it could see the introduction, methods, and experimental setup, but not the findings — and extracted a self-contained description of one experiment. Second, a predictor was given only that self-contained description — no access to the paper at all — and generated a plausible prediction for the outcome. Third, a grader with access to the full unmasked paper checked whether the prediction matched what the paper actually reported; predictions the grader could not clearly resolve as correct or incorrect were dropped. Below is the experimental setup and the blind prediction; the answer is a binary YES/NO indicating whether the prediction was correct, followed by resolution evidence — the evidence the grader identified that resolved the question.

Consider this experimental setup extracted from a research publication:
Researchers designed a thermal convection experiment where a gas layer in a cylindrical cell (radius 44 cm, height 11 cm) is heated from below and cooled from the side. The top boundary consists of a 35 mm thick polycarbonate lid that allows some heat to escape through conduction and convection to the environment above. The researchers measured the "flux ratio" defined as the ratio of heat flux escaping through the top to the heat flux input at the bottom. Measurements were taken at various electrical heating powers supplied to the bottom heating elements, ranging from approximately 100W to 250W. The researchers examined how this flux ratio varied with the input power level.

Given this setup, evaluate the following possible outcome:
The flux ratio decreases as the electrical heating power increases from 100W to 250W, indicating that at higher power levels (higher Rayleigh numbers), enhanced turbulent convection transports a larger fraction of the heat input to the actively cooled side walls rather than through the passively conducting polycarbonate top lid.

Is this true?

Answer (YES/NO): NO